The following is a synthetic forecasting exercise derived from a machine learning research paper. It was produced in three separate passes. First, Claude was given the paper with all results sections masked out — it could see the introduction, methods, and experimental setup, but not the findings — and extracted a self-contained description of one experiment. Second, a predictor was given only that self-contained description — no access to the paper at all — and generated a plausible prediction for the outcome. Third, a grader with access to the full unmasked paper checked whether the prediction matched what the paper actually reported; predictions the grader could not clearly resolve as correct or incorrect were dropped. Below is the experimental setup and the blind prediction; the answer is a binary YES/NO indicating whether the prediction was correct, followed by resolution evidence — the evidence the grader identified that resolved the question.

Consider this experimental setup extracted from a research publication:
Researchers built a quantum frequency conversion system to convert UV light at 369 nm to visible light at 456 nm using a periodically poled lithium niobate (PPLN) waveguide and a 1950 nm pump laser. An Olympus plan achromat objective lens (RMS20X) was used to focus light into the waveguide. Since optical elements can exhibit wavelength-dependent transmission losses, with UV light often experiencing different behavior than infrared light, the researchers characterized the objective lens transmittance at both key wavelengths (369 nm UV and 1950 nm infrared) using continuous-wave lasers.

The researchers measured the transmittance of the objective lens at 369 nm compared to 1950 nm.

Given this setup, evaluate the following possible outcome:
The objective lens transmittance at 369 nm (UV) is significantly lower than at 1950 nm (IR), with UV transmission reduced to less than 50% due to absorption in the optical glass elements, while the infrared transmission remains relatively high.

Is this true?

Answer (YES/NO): YES